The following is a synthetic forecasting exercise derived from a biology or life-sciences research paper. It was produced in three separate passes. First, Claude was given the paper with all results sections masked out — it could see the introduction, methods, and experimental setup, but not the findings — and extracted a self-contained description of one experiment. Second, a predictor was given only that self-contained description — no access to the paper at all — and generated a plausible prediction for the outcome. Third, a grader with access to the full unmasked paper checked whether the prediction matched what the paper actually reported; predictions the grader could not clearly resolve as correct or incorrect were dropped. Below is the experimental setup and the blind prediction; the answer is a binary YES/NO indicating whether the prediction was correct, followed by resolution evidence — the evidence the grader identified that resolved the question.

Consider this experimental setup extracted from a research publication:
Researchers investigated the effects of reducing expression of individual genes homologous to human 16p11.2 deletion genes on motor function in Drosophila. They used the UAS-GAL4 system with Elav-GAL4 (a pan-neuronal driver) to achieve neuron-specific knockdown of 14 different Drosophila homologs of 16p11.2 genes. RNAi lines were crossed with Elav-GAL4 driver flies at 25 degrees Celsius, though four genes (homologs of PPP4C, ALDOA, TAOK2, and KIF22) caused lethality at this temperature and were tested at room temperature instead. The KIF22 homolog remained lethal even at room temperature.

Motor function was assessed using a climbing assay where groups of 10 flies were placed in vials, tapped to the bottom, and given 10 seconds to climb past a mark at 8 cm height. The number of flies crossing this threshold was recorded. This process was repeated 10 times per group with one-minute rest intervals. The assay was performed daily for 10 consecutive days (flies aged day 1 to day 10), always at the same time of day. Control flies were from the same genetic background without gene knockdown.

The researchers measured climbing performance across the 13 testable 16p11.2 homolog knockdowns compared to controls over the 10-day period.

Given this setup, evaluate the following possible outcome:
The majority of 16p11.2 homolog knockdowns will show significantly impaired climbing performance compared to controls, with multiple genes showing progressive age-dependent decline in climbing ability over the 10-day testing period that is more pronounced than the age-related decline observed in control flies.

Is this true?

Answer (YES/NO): NO